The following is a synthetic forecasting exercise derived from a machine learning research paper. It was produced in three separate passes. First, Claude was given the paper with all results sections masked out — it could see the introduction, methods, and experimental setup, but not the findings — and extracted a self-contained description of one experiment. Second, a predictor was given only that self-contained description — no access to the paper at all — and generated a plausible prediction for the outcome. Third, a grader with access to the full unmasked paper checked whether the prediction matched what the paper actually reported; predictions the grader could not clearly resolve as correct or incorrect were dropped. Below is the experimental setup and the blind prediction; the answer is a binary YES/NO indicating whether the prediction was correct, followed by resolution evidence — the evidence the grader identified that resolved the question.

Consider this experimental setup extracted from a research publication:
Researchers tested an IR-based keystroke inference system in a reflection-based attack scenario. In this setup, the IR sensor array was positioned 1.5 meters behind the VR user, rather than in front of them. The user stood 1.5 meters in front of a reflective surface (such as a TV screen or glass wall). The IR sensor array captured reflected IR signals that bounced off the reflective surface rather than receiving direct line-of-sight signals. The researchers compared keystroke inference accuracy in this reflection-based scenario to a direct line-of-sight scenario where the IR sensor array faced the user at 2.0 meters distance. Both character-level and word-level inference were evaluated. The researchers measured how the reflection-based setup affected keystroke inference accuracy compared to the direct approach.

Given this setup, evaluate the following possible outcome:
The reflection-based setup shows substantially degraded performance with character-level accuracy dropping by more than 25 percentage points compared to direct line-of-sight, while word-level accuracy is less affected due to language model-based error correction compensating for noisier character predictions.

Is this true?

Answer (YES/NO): NO